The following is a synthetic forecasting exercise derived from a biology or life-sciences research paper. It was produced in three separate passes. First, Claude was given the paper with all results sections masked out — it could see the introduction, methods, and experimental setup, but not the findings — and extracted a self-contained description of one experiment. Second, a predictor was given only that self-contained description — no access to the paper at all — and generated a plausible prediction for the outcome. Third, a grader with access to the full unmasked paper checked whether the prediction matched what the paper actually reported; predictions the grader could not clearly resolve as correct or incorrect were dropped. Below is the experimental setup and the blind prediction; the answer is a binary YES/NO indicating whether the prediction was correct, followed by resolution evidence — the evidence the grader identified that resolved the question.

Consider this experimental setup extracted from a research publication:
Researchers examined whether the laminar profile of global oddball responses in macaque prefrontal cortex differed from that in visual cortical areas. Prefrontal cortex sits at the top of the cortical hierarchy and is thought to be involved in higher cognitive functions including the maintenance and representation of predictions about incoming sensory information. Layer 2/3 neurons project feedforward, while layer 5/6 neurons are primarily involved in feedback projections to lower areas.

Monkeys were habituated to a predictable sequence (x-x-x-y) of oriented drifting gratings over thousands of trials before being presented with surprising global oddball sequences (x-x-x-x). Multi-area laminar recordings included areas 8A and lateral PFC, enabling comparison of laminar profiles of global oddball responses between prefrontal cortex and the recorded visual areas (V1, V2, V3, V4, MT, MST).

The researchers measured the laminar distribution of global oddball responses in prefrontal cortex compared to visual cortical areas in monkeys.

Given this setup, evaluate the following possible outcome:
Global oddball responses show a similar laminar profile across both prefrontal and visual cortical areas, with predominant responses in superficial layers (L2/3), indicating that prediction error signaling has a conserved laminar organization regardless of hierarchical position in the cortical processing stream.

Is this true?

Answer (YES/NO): NO